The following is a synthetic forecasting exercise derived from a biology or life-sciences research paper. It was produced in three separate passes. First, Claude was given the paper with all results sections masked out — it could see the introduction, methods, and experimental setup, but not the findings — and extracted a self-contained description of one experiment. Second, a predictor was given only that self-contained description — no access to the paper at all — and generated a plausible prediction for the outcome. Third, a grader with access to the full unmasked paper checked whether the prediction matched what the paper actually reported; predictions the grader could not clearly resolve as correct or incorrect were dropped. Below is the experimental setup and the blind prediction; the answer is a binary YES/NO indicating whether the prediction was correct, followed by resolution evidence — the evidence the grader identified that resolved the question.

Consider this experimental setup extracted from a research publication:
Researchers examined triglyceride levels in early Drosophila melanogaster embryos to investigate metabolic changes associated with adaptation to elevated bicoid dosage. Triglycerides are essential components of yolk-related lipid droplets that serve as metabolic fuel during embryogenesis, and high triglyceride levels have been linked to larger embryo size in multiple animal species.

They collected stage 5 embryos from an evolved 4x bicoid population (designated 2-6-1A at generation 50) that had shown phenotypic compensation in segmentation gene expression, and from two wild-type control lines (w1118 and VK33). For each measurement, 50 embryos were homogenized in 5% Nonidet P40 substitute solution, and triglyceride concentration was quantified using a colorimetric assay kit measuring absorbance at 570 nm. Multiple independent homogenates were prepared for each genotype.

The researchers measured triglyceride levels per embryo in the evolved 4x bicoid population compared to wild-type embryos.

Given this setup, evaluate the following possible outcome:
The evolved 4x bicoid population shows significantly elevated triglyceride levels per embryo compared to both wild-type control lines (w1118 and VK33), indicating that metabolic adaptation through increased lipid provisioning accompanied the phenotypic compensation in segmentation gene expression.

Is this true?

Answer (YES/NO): YES